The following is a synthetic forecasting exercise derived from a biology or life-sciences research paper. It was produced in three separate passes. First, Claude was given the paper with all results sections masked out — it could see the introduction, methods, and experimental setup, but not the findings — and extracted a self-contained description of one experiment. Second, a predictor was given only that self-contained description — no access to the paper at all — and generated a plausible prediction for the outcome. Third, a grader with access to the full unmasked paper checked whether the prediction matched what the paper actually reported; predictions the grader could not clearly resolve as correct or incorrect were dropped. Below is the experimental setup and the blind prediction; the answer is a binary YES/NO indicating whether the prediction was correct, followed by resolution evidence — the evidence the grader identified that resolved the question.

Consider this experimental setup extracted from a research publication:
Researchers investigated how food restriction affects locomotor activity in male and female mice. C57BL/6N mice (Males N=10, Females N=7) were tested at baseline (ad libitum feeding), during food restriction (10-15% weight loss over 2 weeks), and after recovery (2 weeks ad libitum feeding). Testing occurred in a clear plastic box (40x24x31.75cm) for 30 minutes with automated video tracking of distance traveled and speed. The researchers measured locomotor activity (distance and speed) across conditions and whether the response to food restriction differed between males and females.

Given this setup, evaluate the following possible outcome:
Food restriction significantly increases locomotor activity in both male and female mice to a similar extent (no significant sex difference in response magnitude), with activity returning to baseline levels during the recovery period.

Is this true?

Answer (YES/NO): NO